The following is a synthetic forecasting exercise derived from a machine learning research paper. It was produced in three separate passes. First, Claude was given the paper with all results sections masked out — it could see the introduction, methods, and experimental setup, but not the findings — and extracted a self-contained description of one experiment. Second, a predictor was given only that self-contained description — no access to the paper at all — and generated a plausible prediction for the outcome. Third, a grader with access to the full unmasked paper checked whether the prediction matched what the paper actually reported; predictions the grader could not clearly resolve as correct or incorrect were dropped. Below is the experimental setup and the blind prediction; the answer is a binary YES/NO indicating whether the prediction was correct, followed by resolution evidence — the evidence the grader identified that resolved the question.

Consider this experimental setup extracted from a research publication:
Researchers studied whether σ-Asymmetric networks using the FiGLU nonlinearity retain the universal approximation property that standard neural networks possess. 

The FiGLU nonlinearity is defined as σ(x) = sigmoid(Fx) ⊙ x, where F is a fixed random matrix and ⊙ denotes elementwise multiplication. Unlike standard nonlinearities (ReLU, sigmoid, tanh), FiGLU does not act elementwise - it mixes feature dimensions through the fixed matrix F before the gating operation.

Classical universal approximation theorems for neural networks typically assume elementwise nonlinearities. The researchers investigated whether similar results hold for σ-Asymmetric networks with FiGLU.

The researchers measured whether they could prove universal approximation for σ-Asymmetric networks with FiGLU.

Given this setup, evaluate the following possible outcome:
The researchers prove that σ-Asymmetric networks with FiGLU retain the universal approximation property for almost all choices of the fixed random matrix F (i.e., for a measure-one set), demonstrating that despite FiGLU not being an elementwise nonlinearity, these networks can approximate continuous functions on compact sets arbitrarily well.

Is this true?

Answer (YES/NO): NO